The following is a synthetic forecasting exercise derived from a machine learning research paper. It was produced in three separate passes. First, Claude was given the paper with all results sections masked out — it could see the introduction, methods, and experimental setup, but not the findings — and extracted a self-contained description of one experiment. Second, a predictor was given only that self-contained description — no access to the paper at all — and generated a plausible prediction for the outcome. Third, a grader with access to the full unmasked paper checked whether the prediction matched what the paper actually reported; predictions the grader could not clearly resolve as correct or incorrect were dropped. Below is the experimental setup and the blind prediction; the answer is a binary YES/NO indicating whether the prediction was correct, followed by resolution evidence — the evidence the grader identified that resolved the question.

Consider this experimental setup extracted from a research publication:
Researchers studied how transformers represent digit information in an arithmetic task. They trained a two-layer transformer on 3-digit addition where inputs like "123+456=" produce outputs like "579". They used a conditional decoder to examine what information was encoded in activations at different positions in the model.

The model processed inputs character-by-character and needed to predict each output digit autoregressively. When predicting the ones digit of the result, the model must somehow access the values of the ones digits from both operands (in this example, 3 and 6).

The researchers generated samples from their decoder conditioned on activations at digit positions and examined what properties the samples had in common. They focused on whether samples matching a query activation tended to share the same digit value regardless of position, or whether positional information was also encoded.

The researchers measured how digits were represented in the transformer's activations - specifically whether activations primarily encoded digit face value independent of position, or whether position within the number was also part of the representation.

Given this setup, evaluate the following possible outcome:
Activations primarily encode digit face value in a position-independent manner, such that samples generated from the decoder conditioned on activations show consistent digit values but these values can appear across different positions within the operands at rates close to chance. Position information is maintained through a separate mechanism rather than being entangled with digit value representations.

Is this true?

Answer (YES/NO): NO